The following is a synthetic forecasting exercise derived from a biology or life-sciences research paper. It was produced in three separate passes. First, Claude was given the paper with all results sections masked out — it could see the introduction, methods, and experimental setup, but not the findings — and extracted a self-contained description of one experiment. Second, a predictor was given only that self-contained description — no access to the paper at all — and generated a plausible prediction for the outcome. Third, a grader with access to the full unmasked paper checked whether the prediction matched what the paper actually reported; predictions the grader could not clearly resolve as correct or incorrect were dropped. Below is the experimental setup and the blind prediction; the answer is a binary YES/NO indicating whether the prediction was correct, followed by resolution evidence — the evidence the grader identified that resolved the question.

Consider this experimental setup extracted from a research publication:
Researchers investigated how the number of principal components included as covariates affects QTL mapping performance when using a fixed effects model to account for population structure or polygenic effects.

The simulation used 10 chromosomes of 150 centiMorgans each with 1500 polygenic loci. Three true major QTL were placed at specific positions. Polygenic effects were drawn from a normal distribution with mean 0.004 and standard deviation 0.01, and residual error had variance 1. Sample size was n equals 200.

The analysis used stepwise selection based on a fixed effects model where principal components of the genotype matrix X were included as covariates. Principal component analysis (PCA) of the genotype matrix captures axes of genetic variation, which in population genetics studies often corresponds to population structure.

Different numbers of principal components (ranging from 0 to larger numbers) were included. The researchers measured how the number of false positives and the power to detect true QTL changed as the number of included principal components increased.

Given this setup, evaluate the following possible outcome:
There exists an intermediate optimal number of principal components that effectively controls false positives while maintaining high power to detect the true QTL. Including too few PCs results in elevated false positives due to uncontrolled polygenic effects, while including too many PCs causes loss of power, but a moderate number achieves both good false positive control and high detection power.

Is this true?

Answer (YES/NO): NO